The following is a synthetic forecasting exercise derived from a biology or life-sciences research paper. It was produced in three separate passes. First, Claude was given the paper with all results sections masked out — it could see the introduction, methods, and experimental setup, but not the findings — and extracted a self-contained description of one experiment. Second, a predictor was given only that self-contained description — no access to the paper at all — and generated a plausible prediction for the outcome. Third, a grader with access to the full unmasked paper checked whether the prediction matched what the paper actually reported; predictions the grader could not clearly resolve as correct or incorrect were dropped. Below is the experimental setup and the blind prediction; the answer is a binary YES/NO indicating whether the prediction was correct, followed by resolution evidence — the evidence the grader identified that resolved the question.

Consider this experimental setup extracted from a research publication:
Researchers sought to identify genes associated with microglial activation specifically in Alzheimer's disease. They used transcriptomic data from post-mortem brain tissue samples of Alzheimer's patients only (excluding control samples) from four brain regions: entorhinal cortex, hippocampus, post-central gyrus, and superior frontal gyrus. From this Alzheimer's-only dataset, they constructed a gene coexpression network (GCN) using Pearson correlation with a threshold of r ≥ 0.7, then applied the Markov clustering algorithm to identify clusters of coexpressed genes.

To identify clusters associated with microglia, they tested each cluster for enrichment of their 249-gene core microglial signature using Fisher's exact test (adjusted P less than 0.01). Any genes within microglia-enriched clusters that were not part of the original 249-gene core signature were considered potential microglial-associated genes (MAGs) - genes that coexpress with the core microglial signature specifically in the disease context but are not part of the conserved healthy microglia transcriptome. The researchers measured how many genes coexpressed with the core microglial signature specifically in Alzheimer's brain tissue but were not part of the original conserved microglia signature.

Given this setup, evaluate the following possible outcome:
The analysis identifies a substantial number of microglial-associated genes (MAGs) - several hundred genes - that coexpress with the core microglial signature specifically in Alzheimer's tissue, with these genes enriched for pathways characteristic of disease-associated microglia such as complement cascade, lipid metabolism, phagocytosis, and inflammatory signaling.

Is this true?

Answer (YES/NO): NO